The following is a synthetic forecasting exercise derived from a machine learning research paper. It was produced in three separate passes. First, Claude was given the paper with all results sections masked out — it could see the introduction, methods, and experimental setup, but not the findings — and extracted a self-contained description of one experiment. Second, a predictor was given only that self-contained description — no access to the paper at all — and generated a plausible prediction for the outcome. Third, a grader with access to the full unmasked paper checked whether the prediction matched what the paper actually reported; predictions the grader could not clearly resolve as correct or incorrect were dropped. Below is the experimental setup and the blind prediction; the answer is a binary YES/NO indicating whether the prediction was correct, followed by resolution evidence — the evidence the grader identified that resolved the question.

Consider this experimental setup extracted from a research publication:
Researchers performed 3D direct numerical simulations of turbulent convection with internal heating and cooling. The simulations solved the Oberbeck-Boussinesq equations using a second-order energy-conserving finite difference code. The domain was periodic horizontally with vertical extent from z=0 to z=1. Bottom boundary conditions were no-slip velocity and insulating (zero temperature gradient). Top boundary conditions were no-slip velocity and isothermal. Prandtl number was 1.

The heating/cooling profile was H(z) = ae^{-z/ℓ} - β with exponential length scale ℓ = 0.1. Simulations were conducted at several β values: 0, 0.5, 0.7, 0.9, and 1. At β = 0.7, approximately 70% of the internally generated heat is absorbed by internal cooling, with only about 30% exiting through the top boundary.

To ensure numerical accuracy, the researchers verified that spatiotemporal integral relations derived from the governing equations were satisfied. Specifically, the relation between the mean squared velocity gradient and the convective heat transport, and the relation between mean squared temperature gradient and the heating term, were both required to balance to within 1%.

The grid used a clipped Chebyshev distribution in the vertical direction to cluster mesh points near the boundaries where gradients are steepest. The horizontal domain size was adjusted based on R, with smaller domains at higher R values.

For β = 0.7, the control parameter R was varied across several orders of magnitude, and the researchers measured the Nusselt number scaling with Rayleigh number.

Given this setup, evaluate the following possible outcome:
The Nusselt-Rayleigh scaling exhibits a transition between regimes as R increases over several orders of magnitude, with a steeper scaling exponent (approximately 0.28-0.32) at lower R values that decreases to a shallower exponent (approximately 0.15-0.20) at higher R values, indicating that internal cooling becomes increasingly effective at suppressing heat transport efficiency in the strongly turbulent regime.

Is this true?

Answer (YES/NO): NO